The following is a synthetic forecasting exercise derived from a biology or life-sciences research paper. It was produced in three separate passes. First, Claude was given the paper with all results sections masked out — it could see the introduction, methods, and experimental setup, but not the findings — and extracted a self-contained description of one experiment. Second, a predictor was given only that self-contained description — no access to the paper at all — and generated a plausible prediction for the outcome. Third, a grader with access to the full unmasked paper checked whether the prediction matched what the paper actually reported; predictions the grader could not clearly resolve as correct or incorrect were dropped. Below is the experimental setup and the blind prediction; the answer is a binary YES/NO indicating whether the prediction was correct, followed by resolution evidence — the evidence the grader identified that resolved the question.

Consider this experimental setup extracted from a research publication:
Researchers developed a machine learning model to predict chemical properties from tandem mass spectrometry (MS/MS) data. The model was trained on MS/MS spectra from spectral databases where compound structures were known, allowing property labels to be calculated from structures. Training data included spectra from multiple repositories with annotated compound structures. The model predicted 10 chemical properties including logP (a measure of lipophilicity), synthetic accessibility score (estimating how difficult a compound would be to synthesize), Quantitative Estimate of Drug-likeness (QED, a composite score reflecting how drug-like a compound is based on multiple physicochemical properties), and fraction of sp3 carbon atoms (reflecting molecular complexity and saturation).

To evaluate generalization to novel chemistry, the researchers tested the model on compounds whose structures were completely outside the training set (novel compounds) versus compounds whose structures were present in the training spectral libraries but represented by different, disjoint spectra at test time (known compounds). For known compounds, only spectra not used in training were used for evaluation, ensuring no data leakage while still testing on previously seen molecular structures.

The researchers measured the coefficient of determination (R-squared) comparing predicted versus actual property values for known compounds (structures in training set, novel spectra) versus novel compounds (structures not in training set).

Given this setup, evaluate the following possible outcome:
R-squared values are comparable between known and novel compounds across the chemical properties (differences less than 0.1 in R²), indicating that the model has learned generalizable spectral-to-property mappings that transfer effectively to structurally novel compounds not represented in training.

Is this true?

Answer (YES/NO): NO